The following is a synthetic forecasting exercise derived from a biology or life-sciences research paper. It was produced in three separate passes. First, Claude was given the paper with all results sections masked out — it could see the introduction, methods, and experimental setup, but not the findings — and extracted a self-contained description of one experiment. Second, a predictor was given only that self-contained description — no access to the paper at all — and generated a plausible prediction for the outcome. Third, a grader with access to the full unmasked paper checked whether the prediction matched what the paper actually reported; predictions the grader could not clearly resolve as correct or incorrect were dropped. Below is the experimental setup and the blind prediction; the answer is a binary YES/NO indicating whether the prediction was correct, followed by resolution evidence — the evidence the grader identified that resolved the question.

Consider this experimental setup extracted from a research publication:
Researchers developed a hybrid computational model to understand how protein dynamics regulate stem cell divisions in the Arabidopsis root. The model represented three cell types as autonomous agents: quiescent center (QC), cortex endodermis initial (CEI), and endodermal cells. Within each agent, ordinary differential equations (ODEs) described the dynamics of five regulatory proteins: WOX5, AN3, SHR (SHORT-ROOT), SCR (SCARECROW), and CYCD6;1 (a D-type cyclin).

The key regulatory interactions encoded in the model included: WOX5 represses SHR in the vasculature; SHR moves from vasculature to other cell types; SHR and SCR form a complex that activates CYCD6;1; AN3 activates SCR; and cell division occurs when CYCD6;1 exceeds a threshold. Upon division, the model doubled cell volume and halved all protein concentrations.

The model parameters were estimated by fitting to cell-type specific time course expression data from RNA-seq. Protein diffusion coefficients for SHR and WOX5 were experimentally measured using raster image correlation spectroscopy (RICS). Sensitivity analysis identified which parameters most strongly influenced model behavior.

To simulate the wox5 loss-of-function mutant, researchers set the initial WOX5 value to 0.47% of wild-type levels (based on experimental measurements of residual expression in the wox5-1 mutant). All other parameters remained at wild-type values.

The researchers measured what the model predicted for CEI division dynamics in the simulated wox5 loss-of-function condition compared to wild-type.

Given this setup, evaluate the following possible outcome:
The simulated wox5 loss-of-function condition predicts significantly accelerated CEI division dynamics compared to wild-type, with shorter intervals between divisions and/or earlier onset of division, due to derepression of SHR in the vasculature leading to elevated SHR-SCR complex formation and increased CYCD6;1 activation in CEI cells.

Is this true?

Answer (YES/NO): NO